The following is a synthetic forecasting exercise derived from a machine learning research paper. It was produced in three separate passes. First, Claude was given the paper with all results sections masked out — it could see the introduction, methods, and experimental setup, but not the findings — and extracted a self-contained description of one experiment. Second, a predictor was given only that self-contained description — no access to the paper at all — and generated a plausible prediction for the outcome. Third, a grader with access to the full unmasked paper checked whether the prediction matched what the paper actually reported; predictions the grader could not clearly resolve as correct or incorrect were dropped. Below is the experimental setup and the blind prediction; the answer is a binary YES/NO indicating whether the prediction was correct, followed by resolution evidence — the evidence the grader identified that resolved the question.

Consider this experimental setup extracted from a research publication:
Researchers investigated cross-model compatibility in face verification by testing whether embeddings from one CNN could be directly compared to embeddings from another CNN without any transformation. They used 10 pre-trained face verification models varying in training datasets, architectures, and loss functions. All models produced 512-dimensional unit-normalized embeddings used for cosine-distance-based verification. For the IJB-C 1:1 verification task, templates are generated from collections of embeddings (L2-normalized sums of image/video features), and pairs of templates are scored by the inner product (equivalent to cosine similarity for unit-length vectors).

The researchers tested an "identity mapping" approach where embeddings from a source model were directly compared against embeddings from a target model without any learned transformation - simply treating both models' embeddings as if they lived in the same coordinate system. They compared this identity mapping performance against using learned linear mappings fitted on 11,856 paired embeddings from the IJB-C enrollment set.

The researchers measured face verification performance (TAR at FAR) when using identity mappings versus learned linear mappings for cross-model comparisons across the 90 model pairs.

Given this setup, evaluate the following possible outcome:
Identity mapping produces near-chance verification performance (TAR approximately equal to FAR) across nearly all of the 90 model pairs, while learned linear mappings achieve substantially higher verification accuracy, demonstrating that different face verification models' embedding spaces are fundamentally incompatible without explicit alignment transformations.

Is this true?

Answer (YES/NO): YES